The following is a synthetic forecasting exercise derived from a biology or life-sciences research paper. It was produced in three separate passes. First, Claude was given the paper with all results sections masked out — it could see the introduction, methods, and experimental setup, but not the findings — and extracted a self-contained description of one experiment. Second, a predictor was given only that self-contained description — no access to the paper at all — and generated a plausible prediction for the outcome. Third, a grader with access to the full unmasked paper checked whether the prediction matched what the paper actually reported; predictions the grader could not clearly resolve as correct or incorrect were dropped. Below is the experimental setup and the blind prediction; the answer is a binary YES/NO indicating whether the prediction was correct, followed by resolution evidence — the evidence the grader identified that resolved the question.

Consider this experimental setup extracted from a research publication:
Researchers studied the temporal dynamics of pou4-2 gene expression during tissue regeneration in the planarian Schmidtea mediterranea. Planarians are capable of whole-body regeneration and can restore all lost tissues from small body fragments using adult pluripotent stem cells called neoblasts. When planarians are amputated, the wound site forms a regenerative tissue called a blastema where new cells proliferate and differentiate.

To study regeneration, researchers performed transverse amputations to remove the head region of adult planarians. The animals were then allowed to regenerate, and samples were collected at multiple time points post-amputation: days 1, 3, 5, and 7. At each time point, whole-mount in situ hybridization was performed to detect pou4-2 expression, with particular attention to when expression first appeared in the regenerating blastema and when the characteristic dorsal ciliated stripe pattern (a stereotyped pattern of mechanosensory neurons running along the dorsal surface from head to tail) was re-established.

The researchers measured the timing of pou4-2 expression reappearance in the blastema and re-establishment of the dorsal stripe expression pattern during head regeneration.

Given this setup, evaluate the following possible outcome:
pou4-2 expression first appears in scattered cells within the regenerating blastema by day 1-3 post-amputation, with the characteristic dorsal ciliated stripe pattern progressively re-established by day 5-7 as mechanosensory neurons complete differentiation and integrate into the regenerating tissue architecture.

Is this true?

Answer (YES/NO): YES